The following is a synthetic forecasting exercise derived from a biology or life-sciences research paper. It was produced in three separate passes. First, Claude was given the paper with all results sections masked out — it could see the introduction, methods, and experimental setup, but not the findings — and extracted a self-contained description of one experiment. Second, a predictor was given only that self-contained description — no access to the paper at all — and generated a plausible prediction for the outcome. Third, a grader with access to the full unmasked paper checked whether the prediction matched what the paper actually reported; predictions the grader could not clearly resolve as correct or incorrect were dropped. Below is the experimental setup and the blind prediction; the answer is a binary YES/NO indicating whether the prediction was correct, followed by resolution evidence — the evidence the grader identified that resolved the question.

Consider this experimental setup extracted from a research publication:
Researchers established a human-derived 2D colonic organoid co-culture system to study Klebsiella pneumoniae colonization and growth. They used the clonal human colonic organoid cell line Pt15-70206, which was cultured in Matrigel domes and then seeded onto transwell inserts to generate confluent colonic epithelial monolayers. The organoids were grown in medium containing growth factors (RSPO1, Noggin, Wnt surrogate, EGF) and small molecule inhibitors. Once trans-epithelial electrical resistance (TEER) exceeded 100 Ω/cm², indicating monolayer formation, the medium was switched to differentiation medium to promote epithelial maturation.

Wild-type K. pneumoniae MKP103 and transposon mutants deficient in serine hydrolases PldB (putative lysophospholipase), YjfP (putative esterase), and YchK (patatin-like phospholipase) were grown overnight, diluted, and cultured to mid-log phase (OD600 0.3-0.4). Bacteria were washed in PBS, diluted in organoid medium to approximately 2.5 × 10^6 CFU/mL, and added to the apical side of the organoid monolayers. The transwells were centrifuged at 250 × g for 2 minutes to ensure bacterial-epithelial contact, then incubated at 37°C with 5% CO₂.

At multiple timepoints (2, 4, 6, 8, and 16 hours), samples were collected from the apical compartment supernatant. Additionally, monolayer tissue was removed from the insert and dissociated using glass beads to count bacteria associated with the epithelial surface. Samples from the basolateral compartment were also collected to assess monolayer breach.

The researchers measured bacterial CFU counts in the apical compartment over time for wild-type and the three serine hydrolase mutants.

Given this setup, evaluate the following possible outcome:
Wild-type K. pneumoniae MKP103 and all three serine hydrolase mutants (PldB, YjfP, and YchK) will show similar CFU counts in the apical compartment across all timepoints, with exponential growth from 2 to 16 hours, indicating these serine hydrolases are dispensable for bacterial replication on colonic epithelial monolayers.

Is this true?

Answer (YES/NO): NO